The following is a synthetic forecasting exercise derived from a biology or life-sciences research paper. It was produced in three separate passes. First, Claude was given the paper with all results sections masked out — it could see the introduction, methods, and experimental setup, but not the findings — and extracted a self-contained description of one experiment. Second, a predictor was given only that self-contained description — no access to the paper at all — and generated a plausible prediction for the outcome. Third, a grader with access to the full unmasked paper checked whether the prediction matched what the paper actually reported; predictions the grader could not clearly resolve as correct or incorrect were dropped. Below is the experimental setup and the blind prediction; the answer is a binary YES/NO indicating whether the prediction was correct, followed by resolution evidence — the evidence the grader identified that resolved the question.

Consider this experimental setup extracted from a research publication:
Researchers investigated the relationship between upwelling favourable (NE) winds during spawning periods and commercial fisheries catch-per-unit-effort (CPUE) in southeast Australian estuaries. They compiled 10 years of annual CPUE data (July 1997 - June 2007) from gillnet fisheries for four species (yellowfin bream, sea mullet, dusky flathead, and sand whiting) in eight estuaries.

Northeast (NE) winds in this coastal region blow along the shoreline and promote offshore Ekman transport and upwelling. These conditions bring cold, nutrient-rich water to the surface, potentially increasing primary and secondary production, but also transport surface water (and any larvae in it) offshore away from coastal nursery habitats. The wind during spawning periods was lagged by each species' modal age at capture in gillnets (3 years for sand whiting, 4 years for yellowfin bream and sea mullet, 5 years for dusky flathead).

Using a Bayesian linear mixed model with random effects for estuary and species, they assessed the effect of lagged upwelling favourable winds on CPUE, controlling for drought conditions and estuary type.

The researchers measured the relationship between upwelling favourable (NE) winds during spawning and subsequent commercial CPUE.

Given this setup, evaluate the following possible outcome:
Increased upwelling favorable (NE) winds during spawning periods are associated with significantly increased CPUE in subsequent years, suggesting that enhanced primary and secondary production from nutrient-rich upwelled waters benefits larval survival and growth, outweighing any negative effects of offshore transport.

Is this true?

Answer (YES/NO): NO